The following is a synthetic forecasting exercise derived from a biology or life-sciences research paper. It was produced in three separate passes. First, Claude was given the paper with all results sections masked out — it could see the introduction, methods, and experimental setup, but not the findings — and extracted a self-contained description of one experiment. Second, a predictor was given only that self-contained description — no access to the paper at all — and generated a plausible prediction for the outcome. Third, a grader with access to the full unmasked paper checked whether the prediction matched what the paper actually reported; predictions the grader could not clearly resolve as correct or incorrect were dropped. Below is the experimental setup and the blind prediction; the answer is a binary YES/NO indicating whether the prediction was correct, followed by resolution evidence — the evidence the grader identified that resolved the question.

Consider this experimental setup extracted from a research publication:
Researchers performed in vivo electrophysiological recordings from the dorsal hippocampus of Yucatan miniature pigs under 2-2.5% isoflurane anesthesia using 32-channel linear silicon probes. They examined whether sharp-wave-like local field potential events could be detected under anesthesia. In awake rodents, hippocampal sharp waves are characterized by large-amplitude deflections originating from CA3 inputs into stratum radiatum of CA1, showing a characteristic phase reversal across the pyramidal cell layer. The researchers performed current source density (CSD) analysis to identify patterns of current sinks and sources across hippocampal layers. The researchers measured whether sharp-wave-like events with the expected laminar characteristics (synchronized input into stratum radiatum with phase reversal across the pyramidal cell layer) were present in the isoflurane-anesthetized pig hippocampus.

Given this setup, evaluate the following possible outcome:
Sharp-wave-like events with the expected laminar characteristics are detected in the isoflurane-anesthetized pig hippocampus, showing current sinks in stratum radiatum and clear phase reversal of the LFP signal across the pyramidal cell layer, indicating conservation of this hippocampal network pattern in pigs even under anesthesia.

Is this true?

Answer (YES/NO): YES